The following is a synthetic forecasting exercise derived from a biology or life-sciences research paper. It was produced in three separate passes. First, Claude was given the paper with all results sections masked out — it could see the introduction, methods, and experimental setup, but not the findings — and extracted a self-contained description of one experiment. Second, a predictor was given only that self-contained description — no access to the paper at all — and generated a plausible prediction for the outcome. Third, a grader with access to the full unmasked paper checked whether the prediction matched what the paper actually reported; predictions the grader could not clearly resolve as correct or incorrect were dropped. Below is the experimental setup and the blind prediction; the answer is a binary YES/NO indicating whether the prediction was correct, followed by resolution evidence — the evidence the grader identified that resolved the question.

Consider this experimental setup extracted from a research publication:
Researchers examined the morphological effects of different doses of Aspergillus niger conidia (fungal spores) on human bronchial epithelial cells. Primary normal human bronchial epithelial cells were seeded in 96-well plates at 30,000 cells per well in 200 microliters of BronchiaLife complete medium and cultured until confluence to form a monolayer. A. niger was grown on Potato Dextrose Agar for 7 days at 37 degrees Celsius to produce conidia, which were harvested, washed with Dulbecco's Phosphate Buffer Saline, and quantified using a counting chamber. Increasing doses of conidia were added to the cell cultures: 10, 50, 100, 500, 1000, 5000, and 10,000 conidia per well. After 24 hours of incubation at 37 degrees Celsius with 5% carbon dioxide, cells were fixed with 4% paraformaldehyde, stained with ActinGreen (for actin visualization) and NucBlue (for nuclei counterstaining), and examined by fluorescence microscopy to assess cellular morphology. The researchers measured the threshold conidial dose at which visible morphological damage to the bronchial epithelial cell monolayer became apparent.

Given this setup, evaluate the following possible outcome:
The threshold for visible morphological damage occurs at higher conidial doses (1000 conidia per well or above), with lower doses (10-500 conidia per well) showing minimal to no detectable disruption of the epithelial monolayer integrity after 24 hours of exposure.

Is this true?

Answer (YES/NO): NO